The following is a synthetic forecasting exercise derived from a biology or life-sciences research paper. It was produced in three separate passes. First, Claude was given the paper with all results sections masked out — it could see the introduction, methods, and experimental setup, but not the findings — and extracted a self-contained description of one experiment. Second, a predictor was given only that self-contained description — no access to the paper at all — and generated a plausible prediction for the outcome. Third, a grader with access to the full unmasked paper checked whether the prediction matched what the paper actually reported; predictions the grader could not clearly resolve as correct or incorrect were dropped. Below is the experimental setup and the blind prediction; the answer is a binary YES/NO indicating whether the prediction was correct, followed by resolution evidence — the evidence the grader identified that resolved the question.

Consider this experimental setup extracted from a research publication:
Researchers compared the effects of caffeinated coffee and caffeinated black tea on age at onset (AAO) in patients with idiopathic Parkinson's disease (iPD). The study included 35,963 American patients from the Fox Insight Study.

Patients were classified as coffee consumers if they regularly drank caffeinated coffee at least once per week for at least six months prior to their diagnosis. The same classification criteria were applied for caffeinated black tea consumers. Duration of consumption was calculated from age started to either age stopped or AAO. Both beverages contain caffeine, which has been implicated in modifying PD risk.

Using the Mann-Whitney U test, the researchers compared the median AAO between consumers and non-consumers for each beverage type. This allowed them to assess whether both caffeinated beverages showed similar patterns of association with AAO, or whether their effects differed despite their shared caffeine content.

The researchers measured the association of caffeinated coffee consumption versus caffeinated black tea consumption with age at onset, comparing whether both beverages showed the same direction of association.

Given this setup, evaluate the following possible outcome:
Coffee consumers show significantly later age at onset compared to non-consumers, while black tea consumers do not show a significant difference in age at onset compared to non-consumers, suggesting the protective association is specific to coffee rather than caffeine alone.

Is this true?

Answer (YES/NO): YES